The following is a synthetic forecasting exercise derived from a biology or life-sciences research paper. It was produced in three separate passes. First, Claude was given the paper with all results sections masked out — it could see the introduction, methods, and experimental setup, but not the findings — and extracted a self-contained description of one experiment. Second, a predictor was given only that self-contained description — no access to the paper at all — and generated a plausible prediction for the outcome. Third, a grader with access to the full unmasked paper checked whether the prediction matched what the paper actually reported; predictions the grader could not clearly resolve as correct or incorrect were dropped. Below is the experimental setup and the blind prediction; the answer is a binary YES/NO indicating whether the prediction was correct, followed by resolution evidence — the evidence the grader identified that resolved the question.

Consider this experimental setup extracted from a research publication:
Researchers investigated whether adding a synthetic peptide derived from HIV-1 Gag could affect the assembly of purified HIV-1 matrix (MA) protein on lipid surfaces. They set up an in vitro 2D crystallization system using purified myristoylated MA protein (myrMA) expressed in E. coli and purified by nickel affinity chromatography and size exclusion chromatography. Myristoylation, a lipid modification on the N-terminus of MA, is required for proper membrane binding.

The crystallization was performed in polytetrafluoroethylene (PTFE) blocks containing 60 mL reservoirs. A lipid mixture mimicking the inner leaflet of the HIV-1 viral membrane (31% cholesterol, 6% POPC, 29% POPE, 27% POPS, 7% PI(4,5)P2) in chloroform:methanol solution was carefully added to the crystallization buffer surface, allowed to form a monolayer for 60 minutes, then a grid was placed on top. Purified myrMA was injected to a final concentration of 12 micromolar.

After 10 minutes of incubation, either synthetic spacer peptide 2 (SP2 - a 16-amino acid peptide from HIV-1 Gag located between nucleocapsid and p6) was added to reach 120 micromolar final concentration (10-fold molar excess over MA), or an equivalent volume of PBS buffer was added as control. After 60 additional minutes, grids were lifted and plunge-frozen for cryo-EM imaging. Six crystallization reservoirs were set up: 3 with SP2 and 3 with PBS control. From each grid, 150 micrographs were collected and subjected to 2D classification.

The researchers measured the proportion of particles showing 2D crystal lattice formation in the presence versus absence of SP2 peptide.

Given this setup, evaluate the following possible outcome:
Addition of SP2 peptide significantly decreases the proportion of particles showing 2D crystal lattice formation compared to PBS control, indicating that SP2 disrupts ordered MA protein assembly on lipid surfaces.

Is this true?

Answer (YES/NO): NO